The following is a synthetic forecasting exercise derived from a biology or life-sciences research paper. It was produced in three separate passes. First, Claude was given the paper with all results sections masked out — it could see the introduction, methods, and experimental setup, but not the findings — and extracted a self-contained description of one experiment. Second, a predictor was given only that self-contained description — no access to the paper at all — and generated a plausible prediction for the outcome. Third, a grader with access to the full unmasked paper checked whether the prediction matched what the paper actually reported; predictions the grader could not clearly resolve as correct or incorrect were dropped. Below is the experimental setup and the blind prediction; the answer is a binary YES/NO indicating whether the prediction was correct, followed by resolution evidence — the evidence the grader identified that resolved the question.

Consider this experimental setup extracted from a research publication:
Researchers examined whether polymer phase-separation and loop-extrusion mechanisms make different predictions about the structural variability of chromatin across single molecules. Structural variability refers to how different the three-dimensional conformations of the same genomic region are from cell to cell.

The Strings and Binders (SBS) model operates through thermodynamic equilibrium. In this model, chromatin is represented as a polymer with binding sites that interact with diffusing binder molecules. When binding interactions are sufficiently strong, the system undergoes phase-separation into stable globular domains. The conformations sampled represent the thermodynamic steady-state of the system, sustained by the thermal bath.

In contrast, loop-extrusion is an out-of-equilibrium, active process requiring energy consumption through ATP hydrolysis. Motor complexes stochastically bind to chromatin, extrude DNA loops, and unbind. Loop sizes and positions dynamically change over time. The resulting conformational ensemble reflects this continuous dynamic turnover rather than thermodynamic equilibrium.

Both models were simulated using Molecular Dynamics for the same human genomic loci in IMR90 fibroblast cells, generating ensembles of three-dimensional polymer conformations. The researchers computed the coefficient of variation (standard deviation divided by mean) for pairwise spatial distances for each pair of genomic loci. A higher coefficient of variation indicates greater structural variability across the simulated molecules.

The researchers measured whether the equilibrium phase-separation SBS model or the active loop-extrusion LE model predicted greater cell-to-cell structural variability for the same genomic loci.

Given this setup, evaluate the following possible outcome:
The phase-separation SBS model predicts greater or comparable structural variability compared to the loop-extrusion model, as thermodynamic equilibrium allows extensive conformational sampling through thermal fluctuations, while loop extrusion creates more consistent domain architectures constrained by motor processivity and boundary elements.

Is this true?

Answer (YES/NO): NO